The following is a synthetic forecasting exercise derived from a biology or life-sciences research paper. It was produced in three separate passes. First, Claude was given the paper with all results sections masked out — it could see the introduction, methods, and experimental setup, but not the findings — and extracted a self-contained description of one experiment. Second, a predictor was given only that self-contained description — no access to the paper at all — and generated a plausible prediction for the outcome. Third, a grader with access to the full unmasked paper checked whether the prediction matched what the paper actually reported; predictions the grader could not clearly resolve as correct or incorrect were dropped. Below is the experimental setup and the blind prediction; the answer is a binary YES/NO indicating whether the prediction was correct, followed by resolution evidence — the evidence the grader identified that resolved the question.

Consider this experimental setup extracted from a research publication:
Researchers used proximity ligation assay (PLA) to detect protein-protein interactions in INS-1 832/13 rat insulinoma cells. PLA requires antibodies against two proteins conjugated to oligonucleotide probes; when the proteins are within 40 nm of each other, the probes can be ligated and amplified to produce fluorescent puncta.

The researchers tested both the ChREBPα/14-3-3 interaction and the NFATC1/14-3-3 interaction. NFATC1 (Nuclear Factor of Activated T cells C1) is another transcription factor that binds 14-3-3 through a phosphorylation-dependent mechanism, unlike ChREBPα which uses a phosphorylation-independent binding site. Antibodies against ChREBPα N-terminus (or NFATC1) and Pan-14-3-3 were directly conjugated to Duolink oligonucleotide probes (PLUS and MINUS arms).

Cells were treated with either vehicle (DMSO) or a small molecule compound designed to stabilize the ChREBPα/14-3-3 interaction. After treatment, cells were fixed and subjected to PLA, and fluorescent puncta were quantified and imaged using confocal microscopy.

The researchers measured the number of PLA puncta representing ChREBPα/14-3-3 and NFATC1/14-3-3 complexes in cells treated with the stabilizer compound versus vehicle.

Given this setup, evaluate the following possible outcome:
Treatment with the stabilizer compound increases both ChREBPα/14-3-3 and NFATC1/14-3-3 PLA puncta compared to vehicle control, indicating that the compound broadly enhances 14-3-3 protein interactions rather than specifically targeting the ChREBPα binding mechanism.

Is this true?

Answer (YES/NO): NO